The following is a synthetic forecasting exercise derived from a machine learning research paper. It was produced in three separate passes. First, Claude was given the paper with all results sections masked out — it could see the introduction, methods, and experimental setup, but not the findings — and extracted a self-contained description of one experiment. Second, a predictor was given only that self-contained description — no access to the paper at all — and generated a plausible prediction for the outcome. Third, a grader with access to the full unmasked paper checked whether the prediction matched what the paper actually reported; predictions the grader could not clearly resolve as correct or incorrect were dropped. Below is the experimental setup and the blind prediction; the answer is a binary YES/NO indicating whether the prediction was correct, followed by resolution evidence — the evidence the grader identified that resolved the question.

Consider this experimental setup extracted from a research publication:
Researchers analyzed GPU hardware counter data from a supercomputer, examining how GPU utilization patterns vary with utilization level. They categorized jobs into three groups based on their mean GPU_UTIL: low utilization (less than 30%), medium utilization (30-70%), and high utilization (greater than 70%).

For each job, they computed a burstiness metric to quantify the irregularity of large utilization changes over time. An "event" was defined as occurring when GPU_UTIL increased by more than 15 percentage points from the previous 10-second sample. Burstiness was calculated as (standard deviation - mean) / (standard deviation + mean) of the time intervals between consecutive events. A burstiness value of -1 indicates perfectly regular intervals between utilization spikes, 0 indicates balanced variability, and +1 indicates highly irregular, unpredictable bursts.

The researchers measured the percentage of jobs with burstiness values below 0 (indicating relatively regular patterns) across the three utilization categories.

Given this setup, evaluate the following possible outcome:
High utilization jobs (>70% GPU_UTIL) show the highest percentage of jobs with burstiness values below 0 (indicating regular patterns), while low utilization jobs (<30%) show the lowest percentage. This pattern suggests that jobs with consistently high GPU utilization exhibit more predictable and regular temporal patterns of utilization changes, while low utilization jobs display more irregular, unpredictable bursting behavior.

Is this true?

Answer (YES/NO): NO